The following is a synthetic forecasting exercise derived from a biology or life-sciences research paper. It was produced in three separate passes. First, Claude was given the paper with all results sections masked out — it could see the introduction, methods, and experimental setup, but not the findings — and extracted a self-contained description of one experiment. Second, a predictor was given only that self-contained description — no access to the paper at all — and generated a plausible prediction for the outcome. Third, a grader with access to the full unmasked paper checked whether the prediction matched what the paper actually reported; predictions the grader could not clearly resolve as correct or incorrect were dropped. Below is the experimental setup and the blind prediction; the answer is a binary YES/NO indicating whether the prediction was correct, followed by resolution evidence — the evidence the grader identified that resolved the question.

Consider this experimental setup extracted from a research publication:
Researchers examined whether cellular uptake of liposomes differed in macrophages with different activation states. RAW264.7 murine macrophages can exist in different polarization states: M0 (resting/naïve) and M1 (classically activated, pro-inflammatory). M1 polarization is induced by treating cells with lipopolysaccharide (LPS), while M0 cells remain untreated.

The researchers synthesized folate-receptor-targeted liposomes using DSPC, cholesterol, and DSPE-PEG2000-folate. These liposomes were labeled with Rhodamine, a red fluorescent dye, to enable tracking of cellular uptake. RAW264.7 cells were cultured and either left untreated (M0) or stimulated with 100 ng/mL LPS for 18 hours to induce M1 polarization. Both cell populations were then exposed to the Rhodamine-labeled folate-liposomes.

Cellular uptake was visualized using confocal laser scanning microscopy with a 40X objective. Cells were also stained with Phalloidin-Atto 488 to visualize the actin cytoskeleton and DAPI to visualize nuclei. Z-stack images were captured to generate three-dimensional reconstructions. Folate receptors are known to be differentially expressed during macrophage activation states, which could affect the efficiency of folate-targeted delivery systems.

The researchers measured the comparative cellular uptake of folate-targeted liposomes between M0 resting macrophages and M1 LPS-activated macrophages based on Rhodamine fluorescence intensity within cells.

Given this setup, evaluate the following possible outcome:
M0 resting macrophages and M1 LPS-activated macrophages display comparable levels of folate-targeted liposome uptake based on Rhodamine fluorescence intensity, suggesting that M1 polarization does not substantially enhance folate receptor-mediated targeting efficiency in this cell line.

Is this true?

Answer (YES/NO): NO